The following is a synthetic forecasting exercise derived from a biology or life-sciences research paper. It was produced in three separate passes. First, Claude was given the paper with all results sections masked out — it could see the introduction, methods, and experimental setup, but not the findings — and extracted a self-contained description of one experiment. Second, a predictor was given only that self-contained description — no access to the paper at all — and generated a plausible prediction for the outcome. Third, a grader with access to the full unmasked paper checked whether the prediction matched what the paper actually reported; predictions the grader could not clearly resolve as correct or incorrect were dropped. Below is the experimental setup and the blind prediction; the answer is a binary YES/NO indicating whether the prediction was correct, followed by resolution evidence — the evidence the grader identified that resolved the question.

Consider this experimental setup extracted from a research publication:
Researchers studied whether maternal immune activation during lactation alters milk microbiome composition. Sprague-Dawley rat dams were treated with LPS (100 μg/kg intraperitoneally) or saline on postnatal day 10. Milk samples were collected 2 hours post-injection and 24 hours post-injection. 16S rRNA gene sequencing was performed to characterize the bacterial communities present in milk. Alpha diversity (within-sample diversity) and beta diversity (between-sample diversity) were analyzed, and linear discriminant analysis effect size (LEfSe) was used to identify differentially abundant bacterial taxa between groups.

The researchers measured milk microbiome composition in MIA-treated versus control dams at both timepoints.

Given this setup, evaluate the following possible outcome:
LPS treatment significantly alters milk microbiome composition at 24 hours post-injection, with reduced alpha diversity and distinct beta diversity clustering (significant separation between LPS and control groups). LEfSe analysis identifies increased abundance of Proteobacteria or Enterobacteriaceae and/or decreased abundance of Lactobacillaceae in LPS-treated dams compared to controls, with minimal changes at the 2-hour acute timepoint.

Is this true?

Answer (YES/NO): NO